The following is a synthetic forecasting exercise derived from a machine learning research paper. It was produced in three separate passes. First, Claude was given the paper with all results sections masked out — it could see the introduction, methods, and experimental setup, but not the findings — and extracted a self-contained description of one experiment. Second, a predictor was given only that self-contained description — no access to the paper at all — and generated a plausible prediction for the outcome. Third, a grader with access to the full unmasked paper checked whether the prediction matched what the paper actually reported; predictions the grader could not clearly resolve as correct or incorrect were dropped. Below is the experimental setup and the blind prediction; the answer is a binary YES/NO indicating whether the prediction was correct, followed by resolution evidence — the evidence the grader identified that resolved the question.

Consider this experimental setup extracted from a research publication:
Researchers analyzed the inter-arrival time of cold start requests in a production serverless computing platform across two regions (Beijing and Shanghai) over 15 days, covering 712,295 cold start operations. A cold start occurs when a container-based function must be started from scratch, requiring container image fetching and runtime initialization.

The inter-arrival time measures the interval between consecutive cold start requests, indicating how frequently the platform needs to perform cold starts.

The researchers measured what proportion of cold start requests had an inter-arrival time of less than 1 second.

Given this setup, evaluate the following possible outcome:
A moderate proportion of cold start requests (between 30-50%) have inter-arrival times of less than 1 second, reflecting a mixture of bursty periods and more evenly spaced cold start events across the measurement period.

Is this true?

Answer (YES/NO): YES